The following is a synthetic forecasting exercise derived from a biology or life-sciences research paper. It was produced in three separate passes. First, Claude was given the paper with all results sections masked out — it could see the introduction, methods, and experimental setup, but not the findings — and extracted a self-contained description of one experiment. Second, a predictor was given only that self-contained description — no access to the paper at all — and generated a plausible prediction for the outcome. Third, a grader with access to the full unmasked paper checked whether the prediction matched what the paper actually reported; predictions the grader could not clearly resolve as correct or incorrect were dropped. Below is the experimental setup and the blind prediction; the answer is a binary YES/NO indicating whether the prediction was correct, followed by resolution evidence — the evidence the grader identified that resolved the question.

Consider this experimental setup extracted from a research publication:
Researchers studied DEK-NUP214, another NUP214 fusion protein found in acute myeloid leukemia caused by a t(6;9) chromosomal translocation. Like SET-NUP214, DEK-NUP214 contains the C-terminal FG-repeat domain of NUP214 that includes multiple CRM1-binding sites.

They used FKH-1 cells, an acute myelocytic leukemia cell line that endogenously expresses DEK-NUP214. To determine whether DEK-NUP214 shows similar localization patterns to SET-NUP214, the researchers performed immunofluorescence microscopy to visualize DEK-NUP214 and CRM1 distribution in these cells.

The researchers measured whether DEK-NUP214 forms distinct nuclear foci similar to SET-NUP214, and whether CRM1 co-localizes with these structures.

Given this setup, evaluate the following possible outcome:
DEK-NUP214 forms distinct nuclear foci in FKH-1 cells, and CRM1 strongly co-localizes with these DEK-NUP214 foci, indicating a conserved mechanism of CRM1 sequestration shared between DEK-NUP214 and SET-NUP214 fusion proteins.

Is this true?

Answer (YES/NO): NO